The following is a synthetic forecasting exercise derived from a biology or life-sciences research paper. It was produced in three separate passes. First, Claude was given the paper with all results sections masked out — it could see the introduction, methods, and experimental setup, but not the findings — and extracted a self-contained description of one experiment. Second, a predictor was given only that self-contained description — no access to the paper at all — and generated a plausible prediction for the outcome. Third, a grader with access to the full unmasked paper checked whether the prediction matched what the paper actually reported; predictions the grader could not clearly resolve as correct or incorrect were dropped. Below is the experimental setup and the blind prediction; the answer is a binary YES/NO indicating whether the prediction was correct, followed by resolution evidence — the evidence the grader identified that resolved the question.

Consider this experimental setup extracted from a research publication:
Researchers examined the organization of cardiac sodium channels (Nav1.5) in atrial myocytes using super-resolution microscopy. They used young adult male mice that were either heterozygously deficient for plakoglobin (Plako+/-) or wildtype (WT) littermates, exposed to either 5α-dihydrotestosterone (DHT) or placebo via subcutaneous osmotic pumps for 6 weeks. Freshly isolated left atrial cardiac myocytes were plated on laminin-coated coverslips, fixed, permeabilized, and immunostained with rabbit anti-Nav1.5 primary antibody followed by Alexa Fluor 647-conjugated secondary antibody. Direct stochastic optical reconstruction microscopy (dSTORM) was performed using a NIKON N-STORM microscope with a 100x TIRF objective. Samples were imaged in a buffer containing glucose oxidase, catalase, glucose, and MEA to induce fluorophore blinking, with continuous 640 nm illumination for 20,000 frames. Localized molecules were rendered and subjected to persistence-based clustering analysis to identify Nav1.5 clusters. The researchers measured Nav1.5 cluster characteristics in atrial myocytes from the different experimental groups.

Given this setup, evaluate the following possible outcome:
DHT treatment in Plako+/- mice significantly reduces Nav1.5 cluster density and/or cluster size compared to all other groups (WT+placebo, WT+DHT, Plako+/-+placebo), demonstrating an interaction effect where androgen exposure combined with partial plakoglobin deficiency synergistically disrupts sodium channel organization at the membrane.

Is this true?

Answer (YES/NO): NO